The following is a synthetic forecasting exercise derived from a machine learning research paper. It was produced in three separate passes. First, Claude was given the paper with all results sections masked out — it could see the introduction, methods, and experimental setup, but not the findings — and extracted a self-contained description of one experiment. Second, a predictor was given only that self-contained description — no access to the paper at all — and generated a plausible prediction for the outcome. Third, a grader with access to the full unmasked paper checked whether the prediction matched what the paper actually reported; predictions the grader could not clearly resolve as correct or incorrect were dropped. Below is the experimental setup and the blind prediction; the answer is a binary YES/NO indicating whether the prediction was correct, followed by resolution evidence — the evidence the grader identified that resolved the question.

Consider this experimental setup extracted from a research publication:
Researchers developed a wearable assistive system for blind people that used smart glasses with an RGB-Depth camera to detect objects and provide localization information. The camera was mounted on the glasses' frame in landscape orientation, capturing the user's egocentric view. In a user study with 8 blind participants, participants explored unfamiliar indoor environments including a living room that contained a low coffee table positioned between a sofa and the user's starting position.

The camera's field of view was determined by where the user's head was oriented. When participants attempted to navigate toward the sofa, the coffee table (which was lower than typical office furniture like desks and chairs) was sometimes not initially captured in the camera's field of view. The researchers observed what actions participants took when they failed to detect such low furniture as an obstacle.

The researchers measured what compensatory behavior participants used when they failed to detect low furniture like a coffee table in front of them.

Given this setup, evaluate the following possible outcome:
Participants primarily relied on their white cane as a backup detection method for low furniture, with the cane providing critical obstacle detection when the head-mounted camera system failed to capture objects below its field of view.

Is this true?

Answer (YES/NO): NO